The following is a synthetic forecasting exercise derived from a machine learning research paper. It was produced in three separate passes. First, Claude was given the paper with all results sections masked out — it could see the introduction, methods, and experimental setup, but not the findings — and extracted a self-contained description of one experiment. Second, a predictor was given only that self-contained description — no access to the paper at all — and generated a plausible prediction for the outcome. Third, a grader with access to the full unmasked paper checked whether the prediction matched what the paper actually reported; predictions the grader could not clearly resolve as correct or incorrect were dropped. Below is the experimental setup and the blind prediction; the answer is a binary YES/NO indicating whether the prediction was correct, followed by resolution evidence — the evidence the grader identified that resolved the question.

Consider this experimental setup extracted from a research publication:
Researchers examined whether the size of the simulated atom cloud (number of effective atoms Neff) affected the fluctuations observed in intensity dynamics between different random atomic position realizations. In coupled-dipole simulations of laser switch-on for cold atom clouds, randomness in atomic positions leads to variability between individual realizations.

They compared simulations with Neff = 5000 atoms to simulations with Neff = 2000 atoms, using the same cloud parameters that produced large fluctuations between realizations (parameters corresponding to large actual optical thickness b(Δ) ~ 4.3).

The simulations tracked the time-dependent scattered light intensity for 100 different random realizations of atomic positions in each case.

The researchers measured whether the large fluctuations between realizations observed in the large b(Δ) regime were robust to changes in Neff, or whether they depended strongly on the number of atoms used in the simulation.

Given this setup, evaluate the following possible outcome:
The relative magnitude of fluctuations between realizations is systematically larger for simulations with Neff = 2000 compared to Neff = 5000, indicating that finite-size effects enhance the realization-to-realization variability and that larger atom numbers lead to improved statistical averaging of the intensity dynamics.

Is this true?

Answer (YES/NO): NO